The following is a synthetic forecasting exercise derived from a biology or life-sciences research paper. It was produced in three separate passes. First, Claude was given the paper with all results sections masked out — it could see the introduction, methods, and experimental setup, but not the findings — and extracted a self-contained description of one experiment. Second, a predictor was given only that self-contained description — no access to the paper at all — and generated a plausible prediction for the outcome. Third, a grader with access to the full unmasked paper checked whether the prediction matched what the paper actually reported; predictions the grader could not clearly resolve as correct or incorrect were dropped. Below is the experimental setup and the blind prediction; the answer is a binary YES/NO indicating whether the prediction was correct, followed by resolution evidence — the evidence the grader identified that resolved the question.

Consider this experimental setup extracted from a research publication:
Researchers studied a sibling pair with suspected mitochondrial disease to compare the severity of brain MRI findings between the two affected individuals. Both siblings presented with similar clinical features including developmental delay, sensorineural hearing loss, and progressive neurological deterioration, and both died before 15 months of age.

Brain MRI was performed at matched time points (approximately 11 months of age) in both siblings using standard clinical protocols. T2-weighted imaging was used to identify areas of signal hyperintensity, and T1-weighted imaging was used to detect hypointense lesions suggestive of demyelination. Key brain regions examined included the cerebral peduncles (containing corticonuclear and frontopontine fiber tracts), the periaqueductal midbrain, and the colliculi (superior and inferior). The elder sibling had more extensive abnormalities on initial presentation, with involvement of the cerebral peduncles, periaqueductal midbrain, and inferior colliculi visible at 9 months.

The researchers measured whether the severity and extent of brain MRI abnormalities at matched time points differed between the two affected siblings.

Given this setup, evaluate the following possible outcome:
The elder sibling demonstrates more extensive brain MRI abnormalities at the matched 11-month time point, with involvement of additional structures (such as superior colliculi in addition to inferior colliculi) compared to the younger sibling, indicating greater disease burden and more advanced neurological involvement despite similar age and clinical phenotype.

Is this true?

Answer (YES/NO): YES